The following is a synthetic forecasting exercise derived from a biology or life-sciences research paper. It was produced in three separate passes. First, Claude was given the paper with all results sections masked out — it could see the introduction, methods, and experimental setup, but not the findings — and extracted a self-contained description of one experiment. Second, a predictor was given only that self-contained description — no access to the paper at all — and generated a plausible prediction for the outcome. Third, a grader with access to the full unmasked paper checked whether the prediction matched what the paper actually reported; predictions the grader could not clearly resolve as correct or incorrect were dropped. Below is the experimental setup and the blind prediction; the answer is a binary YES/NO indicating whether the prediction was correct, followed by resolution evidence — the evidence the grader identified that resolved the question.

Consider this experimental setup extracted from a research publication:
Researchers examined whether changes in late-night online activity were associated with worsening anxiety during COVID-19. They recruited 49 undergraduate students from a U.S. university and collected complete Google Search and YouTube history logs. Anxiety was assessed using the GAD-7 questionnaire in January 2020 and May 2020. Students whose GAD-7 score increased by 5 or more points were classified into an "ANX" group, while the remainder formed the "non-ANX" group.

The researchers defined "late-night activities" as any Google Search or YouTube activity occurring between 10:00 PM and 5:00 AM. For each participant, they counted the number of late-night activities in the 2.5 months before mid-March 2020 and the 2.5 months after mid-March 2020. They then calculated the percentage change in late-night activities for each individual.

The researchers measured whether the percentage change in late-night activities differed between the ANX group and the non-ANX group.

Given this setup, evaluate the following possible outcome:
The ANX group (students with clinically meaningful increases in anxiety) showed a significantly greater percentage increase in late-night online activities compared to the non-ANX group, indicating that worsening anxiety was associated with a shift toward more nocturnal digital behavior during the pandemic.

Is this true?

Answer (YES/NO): YES